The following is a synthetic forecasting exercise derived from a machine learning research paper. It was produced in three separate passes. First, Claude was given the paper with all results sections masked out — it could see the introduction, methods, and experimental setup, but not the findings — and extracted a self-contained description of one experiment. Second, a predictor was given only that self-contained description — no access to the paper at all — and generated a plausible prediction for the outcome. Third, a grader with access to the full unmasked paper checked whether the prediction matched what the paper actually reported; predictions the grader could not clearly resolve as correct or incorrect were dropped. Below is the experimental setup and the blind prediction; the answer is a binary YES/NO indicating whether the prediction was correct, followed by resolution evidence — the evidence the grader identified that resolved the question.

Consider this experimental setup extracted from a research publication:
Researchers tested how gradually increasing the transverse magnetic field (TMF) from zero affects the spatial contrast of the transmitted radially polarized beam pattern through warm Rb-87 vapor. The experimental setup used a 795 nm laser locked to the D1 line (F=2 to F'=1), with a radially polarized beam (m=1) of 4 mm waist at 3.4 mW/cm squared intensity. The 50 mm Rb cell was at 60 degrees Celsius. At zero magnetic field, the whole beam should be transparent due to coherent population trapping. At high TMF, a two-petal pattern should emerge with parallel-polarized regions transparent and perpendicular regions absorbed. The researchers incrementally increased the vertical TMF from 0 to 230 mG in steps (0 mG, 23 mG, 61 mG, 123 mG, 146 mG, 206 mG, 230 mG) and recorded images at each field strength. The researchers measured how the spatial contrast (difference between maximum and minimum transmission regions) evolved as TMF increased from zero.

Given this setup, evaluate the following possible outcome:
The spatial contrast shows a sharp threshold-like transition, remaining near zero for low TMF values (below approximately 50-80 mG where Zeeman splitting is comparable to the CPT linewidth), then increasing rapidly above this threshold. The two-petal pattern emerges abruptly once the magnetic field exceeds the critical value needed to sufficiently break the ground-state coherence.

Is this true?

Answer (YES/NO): NO